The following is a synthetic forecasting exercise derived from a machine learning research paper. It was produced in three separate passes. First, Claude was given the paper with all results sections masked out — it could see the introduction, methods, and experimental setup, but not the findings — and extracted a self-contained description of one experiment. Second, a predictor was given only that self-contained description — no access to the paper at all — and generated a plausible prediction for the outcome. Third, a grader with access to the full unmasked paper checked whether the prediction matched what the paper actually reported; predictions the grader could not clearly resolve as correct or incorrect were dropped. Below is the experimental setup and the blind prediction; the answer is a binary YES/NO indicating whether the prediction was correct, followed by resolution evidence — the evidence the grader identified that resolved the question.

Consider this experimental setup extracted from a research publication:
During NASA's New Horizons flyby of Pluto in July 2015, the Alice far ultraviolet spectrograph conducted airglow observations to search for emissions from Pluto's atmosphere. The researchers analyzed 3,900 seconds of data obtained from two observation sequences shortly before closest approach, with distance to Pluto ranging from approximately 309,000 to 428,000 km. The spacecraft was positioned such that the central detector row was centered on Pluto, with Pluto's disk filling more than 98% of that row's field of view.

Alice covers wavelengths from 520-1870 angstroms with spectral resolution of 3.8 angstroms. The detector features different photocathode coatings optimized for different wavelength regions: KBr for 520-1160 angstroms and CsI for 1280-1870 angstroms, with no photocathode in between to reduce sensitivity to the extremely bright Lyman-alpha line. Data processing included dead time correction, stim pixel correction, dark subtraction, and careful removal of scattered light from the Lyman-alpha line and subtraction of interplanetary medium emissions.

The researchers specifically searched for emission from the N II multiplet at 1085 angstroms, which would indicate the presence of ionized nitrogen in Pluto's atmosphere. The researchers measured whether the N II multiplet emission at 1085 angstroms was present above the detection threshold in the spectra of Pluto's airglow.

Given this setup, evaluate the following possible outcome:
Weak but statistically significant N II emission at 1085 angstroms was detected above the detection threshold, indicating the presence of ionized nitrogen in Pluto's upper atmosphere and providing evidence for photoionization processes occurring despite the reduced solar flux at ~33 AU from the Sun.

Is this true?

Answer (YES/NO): YES